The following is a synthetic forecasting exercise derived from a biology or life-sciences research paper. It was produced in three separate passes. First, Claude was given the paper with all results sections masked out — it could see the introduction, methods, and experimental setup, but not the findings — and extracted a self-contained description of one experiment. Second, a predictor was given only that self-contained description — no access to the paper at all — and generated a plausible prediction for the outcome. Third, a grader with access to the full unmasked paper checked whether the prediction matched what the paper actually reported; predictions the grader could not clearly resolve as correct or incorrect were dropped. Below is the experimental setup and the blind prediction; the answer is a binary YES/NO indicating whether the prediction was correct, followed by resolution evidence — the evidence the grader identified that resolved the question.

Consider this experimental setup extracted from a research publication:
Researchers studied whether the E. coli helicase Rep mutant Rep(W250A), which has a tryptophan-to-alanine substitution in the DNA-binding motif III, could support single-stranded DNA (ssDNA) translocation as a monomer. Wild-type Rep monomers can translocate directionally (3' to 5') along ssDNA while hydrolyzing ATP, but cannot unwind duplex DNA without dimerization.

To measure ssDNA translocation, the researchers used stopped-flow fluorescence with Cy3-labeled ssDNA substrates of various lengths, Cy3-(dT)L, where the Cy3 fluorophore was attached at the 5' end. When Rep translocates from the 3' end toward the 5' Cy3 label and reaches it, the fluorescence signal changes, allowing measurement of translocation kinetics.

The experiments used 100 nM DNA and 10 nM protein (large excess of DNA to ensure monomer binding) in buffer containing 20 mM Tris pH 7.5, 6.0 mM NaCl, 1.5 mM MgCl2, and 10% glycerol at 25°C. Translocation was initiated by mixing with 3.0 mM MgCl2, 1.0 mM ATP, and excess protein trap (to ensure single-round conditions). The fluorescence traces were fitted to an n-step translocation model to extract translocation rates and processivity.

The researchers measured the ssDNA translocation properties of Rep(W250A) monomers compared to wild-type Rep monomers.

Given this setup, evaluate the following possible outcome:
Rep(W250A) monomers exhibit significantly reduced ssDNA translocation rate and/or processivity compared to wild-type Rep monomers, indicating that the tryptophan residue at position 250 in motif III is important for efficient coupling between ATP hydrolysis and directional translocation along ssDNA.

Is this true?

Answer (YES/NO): YES